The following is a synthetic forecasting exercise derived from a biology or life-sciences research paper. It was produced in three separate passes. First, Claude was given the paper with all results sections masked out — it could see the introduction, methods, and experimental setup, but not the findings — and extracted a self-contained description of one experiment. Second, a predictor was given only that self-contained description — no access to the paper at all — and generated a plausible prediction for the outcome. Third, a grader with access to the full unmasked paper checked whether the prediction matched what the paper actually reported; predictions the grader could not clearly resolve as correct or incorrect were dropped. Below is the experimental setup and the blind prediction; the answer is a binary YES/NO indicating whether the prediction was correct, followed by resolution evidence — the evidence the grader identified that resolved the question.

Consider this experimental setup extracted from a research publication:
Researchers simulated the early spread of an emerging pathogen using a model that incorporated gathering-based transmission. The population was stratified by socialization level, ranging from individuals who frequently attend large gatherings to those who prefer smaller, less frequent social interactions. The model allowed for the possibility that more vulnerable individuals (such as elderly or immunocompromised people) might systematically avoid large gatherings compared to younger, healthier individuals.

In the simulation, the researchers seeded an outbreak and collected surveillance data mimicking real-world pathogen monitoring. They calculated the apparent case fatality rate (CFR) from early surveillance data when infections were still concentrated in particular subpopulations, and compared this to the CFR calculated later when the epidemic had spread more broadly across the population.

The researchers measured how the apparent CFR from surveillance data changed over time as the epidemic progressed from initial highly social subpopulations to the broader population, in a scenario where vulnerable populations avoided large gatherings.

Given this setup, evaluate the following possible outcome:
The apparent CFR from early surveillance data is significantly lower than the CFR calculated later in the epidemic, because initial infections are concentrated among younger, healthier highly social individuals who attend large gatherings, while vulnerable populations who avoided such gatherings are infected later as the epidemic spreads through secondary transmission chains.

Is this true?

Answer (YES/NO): YES